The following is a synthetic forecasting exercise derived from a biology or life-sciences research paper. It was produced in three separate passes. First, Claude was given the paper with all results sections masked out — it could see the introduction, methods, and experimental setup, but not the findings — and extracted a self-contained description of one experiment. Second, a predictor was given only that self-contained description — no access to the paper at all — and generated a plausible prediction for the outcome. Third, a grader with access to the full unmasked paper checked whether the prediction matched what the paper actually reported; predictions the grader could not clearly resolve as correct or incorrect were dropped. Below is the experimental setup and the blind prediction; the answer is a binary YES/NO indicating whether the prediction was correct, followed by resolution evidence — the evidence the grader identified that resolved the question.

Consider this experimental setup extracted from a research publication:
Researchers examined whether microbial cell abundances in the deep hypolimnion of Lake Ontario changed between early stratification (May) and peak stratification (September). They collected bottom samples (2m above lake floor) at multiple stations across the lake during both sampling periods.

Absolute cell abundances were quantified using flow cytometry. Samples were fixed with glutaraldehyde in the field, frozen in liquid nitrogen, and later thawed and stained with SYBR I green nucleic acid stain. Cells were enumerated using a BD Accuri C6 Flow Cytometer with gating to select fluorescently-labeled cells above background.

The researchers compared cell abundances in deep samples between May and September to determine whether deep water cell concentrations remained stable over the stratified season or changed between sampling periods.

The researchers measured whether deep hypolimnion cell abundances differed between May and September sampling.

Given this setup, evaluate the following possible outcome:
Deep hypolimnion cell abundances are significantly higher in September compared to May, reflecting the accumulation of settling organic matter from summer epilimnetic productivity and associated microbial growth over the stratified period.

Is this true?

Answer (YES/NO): NO